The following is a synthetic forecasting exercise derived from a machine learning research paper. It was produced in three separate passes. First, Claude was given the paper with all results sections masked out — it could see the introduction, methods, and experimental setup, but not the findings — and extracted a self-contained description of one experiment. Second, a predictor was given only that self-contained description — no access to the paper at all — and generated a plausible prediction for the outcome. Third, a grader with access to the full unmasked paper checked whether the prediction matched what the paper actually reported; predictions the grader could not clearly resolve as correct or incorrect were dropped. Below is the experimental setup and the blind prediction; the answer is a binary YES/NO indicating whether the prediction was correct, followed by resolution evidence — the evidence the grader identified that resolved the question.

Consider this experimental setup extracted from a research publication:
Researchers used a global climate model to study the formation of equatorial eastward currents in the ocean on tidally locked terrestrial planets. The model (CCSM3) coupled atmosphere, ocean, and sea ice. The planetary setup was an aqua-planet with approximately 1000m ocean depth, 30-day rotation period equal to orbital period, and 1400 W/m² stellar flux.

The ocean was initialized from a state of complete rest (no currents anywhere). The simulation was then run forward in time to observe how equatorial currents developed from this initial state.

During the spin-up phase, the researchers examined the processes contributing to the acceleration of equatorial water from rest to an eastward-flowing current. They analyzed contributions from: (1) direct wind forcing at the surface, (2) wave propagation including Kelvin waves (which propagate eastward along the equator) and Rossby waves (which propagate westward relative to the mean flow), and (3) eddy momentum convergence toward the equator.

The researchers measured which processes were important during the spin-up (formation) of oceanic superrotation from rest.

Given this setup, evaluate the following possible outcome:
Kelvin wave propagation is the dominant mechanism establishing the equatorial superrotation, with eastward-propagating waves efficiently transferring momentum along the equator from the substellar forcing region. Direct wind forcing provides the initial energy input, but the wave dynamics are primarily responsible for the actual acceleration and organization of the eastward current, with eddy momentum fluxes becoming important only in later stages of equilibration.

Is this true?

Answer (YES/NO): NO